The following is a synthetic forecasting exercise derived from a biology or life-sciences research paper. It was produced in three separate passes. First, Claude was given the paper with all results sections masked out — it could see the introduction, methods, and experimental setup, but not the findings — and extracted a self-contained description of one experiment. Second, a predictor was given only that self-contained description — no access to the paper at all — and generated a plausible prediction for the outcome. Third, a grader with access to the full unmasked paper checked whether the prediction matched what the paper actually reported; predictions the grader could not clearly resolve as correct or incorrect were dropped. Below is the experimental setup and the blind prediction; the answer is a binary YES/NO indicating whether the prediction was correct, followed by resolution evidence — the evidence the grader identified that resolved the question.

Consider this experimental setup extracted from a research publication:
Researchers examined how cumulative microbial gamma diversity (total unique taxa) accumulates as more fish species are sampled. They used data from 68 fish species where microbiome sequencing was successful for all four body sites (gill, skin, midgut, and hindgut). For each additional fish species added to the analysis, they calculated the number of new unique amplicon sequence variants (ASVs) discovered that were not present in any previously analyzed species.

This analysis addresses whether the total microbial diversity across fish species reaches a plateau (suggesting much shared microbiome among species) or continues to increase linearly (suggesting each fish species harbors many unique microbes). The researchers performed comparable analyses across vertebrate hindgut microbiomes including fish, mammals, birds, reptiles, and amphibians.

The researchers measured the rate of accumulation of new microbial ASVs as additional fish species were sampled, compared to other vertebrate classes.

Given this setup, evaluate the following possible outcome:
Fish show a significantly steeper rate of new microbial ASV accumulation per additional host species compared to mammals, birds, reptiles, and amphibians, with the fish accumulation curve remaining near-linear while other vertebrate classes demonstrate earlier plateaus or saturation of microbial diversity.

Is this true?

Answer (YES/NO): NO